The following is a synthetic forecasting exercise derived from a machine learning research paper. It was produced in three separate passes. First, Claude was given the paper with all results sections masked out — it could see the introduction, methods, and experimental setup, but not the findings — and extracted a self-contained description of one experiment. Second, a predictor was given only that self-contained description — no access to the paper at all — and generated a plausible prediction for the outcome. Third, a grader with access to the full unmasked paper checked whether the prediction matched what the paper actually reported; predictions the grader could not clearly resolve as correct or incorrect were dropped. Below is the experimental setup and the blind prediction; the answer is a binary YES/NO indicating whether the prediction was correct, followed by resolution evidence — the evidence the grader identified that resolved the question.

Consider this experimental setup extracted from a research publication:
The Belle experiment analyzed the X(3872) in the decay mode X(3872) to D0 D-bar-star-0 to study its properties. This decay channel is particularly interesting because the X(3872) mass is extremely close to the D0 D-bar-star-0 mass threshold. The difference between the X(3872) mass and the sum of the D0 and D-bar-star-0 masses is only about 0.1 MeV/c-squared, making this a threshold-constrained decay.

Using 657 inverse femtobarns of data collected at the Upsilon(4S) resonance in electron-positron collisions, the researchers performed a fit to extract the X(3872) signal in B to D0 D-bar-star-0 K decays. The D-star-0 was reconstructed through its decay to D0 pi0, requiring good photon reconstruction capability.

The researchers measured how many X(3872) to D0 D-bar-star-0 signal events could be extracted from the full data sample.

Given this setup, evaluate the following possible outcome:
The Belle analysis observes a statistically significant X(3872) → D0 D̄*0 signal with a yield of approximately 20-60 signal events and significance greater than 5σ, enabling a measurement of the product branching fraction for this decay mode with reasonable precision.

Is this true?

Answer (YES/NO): NO